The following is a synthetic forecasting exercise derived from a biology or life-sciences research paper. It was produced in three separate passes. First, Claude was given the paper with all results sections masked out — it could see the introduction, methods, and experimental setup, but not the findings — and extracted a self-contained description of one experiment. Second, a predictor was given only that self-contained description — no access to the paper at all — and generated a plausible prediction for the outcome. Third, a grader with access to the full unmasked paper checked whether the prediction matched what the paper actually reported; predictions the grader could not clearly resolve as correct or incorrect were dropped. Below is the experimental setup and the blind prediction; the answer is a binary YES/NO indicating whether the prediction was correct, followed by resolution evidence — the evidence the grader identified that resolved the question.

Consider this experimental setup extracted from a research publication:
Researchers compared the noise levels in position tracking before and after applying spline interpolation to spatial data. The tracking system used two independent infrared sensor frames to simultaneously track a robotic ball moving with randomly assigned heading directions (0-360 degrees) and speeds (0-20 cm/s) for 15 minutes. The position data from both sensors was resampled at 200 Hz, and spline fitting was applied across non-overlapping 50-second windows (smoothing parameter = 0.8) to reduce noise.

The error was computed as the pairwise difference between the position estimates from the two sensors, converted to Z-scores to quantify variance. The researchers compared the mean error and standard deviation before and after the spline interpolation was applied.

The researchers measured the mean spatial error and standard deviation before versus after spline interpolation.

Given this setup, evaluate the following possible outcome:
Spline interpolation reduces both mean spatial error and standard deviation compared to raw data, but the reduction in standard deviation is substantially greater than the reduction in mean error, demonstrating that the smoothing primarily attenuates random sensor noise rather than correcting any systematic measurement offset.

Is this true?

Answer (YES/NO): NO